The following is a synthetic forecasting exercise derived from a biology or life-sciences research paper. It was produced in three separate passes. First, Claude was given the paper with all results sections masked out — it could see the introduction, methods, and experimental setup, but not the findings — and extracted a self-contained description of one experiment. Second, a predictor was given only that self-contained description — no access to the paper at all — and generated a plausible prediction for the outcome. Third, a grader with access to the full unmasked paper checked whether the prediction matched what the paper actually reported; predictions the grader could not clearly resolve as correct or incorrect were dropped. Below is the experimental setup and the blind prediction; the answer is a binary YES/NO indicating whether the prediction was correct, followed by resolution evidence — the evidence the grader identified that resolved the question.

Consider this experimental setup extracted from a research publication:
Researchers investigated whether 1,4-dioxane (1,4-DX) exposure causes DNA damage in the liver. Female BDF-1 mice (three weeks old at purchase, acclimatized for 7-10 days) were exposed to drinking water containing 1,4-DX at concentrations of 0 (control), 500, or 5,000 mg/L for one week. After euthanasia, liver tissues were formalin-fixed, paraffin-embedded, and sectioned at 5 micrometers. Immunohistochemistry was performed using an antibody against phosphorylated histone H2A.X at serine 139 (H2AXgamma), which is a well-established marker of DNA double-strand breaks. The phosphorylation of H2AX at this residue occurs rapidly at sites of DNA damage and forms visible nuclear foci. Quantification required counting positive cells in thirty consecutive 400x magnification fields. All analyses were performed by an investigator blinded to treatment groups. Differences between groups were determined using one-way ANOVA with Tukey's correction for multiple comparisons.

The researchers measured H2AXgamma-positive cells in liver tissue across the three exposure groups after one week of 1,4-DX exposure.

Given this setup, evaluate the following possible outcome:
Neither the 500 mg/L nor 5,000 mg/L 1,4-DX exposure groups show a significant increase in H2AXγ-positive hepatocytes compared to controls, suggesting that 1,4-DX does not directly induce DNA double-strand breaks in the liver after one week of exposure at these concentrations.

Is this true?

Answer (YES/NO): NO